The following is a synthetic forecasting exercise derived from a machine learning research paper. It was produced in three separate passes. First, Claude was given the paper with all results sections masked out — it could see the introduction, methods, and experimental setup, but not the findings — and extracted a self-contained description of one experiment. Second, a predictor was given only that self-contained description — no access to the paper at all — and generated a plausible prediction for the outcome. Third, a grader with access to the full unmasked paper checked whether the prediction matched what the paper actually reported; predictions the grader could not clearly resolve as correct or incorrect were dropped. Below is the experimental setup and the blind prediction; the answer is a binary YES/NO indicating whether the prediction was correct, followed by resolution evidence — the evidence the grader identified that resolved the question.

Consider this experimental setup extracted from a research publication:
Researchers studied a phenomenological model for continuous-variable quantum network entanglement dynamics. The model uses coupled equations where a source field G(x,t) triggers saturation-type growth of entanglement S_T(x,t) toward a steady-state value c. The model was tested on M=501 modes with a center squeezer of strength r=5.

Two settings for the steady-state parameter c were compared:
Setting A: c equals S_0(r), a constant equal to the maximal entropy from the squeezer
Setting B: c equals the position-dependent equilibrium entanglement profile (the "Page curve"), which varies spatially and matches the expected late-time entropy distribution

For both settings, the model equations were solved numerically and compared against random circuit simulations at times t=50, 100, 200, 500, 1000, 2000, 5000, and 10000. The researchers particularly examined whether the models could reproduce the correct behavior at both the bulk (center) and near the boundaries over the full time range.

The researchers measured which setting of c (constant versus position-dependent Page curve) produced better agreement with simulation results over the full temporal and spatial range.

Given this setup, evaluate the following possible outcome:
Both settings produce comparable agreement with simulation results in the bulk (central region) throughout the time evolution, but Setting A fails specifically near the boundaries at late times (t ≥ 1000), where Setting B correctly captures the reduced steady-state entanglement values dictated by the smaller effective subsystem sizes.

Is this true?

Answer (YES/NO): YES